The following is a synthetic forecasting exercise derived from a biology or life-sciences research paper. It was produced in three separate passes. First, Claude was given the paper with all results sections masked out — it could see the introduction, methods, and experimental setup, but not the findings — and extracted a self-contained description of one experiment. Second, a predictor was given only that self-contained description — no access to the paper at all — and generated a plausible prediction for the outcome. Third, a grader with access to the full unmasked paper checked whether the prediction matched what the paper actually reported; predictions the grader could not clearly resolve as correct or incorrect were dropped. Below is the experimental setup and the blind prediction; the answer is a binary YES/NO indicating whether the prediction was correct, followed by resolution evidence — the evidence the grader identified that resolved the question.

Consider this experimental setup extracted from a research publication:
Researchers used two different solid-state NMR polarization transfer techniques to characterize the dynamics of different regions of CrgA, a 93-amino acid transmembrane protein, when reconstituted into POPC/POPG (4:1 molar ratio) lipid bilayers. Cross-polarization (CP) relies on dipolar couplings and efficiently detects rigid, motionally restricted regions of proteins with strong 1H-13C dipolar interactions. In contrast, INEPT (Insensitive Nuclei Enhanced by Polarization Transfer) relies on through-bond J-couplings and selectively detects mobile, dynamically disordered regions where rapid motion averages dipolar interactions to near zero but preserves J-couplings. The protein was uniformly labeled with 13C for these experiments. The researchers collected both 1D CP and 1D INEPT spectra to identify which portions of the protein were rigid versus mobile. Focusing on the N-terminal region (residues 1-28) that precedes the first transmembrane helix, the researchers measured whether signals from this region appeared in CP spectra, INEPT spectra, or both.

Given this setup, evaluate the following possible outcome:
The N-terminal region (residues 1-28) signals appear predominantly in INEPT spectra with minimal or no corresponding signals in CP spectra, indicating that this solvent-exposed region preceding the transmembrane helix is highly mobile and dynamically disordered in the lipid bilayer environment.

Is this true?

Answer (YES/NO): NO